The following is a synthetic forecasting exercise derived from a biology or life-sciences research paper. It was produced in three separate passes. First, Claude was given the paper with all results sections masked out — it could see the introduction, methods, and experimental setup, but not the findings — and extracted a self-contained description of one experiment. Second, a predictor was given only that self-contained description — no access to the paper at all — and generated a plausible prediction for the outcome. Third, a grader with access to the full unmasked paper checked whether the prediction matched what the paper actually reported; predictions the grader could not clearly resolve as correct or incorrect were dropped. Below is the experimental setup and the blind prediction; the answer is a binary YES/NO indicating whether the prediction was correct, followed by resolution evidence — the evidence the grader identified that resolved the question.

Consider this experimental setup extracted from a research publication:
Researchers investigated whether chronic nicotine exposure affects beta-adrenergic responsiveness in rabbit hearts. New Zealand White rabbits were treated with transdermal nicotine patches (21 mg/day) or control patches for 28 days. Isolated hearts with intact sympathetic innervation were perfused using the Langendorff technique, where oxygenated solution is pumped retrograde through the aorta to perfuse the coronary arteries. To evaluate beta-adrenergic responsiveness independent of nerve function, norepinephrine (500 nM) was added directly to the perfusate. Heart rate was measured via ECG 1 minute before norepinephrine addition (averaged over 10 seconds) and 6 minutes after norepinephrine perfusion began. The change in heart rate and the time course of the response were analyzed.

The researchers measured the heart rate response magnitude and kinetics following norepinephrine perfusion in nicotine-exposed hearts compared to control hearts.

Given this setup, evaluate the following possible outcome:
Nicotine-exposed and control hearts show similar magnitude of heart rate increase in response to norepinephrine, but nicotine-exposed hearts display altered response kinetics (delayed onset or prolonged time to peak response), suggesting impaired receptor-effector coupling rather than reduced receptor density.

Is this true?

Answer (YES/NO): NO